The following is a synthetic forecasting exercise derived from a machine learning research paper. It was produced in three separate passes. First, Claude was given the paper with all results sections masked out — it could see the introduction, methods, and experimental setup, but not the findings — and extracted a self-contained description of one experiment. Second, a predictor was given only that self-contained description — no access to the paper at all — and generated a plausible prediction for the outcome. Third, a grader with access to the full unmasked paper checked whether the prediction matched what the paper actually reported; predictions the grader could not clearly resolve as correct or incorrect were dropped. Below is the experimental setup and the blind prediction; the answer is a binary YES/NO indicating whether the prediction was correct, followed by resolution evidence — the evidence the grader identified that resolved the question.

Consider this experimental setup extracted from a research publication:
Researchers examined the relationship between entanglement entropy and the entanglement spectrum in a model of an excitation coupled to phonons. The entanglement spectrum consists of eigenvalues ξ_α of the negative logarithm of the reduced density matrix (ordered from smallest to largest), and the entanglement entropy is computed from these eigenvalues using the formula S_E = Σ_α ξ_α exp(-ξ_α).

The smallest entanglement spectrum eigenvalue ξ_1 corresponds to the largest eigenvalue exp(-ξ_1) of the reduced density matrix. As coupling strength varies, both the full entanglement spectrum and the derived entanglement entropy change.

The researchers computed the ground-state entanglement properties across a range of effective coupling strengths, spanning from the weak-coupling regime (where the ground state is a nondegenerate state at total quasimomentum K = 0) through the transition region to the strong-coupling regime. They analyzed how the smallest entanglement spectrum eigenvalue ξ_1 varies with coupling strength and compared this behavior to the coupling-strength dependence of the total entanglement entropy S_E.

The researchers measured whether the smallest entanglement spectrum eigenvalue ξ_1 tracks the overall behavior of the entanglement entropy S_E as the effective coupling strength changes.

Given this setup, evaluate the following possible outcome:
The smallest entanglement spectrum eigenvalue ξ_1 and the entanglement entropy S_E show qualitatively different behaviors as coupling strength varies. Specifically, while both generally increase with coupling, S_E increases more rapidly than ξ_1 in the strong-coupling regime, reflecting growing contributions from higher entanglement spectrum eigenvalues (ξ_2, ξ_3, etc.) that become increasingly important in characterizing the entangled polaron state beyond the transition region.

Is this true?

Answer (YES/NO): NO